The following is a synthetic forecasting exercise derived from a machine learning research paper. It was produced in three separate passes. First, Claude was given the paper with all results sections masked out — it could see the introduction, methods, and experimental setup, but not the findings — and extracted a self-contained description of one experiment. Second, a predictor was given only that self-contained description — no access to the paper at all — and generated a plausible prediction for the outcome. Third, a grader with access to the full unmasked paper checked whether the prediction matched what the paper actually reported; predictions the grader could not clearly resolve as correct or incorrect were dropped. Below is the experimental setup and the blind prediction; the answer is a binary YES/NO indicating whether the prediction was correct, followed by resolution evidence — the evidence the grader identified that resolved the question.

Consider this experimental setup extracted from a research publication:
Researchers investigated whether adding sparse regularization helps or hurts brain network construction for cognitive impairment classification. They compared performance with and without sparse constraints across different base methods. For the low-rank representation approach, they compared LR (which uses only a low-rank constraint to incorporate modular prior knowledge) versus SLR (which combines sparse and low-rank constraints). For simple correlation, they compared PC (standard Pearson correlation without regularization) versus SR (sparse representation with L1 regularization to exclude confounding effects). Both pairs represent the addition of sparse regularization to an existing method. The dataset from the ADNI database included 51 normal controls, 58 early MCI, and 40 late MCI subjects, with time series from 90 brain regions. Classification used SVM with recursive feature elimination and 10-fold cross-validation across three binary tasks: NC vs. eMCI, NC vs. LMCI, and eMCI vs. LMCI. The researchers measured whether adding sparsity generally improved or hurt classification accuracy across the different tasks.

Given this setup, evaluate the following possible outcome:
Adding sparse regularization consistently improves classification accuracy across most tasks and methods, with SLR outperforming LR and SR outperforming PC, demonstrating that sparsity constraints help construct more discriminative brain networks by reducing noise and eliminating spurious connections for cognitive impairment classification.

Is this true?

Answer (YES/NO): NO